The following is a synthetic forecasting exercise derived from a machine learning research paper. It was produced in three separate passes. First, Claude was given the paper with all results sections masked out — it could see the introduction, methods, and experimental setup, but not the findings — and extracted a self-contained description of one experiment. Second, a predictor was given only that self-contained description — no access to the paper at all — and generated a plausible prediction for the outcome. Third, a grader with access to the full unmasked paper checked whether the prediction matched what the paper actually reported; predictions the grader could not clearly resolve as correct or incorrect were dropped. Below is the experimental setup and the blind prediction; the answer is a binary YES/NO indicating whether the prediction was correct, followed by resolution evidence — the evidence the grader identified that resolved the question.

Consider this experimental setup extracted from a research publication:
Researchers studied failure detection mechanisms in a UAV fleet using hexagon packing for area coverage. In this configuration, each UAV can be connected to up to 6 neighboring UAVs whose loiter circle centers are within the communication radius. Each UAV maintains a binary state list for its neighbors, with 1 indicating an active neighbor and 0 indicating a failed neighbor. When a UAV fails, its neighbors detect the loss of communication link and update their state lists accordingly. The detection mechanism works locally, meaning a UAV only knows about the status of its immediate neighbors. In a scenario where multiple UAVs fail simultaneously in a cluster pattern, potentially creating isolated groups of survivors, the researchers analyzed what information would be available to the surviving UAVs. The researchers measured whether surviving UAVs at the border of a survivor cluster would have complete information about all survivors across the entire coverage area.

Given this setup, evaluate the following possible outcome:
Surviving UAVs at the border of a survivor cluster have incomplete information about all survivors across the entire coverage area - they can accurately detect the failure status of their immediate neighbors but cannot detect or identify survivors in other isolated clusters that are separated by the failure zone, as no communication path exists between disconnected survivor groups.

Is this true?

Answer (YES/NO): YES